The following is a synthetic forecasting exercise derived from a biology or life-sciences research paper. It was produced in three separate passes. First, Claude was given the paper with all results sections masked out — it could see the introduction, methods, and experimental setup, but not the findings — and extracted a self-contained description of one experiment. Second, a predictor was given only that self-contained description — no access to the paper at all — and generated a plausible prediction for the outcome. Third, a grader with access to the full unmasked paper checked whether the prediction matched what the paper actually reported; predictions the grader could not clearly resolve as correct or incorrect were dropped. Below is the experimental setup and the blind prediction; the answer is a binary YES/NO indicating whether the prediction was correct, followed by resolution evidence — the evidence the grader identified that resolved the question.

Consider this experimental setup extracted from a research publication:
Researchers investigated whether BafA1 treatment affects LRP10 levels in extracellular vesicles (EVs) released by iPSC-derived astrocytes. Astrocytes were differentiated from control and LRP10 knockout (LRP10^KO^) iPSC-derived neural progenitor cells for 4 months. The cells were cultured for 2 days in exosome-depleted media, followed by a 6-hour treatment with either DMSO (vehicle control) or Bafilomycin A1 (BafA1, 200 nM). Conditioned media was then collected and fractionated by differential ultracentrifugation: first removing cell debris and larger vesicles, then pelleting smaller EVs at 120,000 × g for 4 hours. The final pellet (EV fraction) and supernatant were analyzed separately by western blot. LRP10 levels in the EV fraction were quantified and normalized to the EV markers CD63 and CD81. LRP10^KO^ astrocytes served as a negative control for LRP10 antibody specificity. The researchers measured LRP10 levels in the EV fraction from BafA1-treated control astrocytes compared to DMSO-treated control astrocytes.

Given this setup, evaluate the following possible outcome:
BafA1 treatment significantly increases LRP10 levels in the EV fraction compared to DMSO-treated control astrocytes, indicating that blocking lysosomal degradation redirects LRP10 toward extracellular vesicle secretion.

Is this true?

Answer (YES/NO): YES